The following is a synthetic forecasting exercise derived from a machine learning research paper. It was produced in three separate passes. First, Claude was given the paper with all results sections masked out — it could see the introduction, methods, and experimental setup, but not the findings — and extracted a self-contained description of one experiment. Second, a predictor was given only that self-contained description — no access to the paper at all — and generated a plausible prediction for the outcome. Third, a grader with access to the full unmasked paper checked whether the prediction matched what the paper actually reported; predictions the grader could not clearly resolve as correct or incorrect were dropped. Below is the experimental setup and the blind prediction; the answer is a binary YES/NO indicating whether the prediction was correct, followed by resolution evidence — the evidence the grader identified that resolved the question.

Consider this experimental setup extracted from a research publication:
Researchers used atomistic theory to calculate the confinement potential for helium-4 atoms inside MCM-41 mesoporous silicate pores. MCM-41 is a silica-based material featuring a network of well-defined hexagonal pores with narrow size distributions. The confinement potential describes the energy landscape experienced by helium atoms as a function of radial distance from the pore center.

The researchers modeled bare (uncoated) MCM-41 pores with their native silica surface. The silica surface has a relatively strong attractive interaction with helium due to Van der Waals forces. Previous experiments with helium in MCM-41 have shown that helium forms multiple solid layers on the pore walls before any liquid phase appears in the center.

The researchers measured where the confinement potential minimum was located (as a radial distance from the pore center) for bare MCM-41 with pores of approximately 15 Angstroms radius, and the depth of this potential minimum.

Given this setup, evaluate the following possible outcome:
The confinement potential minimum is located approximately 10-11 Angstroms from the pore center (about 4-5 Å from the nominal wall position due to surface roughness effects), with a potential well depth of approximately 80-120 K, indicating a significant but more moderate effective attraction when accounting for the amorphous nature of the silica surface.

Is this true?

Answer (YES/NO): NO